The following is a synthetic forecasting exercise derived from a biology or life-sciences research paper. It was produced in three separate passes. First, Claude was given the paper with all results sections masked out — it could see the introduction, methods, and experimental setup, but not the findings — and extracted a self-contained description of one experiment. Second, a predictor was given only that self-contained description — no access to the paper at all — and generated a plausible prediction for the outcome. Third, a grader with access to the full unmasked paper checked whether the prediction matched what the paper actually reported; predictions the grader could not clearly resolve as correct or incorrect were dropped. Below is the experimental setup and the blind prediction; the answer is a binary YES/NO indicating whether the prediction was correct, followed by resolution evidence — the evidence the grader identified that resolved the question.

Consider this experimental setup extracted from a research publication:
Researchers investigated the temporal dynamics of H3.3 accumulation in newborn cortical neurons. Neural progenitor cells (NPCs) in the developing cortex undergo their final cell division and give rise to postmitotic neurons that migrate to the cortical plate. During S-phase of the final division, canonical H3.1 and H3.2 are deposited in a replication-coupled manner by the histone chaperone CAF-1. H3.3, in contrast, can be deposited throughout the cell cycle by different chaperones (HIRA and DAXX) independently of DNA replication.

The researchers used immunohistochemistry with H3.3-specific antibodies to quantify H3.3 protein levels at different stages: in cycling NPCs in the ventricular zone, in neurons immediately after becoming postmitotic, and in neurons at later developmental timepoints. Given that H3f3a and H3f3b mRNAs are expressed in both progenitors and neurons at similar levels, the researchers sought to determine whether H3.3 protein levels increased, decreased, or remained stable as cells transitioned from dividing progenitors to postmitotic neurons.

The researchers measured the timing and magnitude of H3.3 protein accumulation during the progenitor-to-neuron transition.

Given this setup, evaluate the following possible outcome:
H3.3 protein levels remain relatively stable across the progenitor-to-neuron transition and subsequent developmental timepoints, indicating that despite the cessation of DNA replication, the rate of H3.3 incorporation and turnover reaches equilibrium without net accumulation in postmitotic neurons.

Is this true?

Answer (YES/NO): NO